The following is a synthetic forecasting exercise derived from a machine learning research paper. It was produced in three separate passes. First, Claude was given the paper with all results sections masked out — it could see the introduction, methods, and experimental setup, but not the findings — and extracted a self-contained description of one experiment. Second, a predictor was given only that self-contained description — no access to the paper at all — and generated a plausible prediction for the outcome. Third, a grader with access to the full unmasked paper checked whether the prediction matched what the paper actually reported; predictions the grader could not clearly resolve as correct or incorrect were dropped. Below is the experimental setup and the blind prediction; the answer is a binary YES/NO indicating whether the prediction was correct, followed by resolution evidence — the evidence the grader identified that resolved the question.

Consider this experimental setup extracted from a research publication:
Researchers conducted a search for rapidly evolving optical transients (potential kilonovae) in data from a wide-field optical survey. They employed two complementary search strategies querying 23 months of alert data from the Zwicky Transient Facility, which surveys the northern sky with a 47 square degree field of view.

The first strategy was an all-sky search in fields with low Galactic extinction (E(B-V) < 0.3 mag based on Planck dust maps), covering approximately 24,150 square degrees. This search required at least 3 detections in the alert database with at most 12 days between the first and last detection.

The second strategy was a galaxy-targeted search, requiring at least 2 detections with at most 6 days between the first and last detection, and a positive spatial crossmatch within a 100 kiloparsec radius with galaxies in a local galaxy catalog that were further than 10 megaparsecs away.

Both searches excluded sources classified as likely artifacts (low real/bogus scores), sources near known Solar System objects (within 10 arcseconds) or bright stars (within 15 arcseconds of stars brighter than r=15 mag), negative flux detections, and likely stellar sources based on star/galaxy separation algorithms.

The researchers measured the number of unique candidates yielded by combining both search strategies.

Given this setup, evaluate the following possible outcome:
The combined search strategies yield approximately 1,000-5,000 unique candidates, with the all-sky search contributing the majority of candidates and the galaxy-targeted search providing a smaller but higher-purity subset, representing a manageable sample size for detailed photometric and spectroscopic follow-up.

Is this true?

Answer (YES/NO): NO